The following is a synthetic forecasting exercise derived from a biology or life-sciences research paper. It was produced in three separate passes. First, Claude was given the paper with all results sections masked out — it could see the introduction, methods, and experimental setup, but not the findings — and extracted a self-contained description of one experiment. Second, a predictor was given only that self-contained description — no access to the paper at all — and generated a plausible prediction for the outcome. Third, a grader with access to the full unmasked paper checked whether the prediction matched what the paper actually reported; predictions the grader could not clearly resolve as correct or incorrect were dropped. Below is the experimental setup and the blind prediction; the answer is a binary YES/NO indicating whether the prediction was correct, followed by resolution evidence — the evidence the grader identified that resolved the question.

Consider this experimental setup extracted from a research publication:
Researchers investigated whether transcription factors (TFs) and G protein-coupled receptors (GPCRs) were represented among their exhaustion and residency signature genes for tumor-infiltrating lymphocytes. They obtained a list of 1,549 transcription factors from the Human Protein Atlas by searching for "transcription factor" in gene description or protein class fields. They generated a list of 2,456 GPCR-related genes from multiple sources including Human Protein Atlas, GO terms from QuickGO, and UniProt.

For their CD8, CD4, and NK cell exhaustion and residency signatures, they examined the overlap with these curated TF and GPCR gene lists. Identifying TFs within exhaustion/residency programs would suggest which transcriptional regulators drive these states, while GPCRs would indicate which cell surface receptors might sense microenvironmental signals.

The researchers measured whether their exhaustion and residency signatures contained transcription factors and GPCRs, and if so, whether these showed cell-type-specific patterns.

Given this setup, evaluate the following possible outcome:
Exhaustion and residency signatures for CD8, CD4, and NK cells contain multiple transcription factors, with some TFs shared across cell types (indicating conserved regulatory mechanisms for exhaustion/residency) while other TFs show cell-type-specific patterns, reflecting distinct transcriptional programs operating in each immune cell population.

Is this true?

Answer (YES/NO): NO